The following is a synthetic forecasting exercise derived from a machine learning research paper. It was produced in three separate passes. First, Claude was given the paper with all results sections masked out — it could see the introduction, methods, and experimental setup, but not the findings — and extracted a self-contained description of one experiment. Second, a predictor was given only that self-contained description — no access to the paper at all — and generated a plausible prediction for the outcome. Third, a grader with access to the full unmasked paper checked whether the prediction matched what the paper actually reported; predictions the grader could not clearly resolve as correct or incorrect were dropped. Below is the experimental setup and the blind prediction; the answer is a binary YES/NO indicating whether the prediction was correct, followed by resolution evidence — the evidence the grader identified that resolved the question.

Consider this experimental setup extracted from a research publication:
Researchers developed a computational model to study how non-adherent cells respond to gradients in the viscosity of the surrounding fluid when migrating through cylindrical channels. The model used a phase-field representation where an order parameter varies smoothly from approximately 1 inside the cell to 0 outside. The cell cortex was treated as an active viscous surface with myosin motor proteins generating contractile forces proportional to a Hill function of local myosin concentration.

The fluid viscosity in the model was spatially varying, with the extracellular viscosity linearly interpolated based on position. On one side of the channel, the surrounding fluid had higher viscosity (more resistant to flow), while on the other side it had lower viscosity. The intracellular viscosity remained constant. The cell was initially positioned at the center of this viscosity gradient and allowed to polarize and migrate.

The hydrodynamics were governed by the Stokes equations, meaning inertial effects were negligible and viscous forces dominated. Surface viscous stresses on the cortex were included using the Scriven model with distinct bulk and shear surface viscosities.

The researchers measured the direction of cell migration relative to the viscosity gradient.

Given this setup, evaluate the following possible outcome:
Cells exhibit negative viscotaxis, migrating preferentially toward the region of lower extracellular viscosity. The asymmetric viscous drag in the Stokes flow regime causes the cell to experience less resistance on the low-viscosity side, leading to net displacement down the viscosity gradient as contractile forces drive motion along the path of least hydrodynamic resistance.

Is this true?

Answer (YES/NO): NO